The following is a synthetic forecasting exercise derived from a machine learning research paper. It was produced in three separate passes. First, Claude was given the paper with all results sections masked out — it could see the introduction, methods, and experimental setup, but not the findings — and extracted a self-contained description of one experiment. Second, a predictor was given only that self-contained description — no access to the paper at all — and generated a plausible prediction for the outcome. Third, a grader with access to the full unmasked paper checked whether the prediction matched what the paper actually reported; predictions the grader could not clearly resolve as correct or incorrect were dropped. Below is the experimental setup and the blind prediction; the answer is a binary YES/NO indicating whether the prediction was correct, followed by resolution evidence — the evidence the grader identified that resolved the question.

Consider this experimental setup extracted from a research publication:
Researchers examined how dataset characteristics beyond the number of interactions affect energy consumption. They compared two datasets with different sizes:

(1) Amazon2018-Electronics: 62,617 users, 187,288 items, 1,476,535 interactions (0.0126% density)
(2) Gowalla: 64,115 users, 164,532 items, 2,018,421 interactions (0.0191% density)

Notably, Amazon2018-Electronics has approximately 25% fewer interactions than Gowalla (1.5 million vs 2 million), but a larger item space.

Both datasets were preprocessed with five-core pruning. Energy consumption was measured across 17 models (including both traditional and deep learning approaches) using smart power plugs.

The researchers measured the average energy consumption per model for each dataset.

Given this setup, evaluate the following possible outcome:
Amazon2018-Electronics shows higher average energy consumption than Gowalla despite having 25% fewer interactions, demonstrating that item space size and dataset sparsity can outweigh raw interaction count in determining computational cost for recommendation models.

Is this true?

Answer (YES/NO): YES